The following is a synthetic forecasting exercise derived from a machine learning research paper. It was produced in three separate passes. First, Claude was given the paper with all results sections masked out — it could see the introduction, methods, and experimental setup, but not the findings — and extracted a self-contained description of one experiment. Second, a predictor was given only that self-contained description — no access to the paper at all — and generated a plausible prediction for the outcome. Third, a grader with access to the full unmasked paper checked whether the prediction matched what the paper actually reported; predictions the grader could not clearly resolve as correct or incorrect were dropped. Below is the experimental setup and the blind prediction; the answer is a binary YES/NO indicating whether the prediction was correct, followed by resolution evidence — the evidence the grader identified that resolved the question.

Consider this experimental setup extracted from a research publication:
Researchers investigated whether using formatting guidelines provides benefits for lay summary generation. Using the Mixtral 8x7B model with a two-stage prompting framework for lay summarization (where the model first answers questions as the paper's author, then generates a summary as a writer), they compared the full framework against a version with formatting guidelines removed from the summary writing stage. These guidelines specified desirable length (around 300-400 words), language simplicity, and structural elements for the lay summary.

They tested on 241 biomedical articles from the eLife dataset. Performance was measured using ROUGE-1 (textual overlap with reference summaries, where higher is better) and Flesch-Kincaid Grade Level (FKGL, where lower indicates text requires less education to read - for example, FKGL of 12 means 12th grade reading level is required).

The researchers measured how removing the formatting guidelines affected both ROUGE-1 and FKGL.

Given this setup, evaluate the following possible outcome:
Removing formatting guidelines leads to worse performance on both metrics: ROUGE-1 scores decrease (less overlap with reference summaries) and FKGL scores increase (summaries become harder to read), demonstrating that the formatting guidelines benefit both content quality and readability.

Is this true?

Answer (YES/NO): YES